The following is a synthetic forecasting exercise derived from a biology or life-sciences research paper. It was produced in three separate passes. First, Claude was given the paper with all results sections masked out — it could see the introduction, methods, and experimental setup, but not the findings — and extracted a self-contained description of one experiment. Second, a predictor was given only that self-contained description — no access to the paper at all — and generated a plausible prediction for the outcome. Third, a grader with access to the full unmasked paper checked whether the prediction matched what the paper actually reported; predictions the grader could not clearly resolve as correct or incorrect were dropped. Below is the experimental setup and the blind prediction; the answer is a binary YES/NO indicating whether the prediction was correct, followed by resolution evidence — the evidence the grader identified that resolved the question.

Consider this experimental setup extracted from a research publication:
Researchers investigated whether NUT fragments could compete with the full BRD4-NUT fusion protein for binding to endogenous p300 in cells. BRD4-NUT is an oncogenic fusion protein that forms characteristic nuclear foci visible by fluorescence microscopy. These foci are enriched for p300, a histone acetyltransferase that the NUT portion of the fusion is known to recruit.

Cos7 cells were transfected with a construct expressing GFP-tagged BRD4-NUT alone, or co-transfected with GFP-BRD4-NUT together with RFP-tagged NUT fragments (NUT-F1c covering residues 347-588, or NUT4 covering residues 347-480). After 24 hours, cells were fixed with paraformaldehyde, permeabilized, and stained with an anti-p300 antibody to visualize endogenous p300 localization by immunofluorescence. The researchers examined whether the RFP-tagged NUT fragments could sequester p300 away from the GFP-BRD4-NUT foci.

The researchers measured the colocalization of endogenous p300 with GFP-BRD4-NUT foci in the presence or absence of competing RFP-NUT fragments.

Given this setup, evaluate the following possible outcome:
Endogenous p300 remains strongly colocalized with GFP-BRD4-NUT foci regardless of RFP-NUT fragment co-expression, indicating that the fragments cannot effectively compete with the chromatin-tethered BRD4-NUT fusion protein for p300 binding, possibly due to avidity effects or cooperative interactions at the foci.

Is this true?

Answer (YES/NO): NO